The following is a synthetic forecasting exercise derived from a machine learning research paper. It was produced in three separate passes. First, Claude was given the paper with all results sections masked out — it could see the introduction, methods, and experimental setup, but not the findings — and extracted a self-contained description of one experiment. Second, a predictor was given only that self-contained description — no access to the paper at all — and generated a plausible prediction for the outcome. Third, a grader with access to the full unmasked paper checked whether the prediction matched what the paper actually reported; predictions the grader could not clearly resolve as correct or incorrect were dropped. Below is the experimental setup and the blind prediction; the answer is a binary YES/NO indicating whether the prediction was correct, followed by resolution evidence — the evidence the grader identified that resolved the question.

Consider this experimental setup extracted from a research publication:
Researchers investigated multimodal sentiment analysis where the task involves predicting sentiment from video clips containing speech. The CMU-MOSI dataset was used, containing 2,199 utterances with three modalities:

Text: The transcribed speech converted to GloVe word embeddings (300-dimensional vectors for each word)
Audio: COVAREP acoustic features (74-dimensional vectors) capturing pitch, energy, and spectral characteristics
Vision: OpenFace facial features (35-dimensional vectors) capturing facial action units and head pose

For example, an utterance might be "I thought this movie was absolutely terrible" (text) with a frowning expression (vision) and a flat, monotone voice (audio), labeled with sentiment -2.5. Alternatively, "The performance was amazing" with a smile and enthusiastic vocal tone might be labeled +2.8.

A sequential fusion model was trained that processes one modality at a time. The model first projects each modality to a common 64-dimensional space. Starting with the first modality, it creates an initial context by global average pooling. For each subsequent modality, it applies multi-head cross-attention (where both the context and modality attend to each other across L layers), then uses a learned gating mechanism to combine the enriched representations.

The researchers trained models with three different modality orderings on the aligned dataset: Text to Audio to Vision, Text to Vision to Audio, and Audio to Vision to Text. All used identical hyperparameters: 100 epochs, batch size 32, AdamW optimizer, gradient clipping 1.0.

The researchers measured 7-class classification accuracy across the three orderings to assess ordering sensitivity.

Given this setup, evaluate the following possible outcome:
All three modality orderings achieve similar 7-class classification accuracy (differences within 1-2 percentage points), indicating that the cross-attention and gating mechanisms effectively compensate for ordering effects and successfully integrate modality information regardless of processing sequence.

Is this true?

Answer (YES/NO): NO